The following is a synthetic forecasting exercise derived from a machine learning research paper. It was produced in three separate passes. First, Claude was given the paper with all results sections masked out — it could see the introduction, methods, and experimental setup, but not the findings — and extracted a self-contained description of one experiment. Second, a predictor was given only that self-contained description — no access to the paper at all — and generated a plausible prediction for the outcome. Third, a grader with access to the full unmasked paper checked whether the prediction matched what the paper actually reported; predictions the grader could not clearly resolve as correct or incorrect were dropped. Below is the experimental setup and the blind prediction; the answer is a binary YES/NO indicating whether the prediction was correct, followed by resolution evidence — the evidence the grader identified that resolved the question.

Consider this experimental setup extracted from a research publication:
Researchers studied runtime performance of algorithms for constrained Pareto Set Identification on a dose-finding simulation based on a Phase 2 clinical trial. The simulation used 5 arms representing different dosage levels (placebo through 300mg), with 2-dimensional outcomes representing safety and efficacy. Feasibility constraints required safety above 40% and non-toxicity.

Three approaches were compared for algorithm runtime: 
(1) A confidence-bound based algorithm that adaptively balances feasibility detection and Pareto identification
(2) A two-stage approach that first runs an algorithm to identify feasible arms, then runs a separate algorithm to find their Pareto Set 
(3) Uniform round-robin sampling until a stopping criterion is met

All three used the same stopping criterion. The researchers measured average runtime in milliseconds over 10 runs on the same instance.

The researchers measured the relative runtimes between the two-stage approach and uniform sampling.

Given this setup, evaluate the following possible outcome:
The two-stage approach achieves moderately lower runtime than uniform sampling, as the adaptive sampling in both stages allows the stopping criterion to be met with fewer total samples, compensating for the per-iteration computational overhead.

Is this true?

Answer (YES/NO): NO